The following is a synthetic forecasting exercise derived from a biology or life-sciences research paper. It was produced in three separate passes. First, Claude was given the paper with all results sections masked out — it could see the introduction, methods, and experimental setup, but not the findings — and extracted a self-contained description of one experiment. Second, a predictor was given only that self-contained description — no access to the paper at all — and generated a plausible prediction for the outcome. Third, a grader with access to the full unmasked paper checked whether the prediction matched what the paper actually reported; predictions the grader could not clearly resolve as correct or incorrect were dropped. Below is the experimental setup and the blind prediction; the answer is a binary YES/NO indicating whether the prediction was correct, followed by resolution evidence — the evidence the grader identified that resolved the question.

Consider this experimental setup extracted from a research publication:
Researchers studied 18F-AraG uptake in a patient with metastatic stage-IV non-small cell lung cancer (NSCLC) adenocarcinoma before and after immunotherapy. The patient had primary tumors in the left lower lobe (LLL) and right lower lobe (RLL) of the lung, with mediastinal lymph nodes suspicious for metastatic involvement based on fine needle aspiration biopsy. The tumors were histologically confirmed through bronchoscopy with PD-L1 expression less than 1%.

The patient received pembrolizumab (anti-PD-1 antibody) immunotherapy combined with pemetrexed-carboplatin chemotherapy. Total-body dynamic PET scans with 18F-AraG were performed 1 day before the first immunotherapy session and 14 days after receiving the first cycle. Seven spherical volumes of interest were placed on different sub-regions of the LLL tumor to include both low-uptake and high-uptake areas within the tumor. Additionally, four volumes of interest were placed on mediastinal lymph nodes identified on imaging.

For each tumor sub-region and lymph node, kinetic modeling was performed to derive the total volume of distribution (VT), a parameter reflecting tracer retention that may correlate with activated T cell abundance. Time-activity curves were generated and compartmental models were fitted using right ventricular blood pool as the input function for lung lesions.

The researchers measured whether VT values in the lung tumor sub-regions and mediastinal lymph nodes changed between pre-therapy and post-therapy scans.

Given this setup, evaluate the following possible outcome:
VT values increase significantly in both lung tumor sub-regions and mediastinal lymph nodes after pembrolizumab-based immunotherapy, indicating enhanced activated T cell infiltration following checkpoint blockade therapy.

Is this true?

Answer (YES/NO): NO